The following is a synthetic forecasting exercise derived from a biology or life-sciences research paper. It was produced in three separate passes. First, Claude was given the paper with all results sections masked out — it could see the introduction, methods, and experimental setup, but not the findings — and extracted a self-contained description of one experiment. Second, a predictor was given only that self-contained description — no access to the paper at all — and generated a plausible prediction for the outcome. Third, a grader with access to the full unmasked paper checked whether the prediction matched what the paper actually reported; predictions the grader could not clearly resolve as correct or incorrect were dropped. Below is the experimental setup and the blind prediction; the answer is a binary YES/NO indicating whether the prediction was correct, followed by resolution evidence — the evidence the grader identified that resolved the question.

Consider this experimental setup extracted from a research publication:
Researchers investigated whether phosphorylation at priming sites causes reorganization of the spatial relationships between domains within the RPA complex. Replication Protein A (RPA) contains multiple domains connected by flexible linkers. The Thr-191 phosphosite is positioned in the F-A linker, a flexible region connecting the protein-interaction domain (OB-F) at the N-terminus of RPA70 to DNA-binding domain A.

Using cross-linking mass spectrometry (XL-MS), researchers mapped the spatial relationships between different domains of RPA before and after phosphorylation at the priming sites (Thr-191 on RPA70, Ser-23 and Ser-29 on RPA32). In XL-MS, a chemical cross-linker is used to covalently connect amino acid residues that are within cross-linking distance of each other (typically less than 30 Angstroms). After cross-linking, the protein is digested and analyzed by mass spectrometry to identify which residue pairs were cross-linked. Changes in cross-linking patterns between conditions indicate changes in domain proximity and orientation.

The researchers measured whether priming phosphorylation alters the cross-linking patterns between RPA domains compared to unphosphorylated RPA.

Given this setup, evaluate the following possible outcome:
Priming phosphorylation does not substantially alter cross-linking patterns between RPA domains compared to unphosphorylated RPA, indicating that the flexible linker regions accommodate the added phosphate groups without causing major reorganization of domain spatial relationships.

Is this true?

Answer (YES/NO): NO